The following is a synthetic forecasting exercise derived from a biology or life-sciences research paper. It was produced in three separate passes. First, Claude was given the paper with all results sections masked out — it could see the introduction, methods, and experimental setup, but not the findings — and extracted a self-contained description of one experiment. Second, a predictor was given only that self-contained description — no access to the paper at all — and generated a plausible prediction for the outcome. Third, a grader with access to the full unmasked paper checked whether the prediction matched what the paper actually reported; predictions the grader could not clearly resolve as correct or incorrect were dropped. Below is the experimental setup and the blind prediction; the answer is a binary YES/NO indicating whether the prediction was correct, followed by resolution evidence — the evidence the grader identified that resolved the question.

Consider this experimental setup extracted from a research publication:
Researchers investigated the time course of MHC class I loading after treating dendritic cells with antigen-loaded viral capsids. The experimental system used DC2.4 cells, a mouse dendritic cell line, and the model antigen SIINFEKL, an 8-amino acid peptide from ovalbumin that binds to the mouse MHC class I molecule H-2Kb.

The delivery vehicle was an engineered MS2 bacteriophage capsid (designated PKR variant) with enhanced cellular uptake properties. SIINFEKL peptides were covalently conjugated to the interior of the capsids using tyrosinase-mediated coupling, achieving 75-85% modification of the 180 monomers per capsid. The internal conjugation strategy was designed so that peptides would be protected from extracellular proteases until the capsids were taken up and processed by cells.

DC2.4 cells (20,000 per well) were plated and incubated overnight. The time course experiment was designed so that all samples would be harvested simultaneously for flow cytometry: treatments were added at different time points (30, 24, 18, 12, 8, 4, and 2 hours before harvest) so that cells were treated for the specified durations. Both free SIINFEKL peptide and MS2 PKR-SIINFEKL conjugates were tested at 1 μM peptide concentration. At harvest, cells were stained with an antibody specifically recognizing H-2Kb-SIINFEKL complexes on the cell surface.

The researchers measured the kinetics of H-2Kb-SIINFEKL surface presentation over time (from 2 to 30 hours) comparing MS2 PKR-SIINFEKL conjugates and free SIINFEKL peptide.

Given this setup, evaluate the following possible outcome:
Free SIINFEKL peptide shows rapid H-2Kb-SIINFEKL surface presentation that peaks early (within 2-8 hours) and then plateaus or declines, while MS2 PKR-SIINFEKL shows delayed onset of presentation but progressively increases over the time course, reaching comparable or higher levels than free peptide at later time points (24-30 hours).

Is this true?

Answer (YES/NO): YES